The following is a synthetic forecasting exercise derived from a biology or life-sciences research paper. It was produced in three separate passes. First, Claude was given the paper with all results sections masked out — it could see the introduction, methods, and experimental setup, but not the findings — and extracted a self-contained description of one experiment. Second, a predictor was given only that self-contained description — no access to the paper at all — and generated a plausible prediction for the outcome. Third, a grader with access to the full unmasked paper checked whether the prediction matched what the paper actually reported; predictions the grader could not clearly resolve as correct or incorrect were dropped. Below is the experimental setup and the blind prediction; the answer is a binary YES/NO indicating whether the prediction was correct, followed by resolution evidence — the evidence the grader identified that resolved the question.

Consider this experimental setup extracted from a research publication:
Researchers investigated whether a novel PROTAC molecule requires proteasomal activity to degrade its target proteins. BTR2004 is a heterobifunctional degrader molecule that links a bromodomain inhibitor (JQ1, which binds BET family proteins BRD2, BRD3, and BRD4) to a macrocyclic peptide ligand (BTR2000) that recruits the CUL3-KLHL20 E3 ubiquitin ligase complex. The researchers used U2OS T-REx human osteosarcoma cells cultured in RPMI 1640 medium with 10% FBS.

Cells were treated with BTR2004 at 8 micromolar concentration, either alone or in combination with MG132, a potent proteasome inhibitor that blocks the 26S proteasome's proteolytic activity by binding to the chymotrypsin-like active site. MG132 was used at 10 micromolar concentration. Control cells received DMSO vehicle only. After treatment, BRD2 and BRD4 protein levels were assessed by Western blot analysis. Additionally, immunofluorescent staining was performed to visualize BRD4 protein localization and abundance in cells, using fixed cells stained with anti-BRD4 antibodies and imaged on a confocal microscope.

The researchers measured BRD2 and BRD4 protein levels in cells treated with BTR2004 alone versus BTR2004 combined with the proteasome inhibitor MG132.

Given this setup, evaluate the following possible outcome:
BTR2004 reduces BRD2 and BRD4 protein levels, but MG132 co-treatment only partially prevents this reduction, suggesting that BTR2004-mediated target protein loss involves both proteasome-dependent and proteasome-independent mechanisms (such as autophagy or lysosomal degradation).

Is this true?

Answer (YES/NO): NO